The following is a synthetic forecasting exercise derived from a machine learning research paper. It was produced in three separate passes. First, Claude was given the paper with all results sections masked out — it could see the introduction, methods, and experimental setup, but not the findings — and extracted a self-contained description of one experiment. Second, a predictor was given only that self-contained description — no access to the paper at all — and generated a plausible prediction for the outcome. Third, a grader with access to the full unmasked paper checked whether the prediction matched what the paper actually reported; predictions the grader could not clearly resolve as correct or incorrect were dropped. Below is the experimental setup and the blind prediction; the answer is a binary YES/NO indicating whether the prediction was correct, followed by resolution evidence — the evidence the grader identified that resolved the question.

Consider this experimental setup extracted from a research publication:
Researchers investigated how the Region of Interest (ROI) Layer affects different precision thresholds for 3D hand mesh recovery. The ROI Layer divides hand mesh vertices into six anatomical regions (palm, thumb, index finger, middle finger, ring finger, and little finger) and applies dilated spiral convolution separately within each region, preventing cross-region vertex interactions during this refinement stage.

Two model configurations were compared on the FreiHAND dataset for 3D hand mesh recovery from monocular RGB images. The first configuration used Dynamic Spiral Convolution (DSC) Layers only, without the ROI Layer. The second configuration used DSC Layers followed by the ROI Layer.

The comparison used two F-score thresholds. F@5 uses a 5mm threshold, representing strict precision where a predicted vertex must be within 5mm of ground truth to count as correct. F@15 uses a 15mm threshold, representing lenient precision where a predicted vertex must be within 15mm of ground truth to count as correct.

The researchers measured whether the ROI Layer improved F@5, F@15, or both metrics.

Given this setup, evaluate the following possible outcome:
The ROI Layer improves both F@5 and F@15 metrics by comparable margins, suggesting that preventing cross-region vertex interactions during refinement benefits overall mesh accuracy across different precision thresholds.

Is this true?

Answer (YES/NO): NO